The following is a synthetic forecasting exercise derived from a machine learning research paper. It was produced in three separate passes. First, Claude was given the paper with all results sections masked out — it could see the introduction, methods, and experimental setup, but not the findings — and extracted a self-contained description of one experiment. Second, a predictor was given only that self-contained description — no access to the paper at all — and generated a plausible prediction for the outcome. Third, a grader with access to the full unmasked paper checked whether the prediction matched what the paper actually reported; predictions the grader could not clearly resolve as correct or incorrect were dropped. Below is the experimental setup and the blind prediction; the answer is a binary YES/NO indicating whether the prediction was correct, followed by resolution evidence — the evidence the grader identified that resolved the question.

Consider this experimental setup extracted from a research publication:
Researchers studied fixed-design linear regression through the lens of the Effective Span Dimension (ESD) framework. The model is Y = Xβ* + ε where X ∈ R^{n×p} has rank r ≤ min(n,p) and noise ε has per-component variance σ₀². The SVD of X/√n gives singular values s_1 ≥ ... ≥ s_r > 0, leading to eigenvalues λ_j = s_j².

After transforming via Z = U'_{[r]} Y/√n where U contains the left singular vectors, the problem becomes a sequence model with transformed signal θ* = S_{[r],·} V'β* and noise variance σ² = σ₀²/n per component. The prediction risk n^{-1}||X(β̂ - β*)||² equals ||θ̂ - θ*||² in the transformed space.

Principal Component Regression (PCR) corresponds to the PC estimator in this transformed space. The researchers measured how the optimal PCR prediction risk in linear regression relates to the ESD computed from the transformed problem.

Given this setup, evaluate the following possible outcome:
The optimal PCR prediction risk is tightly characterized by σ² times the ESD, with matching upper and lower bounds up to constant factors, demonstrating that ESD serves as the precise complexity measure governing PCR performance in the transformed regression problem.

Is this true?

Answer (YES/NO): YES